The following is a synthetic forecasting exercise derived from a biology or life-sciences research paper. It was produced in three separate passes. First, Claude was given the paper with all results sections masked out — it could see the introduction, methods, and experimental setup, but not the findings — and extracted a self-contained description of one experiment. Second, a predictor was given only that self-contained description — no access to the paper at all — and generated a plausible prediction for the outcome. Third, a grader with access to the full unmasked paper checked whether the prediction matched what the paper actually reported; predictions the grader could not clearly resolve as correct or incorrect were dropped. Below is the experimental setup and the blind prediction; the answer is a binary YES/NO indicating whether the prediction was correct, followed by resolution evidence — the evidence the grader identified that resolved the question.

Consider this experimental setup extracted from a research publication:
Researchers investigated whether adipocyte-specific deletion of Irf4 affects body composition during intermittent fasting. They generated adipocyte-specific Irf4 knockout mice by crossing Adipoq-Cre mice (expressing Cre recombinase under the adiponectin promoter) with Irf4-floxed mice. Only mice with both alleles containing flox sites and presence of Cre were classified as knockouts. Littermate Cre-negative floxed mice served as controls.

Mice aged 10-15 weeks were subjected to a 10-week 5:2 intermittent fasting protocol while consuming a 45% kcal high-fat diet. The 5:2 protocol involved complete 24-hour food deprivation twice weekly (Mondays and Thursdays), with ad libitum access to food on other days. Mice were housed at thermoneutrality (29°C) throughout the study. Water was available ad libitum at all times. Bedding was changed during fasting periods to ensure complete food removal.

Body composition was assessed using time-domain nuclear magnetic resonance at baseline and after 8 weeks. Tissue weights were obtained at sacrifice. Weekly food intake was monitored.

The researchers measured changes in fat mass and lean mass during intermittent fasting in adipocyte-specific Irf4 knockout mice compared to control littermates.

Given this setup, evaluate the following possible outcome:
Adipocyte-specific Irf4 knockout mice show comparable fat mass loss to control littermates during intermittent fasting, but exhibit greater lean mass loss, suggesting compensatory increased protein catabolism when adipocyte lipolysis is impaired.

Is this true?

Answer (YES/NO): NO